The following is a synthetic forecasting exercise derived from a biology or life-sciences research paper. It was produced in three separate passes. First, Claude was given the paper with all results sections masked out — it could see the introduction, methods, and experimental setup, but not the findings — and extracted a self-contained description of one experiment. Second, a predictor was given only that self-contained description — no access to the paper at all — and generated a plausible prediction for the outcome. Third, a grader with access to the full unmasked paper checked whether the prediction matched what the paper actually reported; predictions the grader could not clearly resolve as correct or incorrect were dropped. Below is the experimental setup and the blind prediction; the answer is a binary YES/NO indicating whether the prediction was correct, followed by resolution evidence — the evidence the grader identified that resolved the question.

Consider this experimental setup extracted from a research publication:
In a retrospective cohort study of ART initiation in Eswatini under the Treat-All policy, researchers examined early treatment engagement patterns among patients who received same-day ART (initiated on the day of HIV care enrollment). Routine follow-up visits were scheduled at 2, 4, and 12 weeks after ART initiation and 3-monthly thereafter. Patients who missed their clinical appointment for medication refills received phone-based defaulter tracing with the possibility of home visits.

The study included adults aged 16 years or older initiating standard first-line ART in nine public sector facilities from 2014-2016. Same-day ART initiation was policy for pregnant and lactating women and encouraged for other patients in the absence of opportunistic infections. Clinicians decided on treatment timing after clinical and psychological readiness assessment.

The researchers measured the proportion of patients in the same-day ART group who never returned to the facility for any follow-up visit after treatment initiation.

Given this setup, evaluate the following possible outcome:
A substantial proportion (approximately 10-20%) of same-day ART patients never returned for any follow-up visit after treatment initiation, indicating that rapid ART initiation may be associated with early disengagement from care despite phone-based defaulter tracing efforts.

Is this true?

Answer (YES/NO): NO